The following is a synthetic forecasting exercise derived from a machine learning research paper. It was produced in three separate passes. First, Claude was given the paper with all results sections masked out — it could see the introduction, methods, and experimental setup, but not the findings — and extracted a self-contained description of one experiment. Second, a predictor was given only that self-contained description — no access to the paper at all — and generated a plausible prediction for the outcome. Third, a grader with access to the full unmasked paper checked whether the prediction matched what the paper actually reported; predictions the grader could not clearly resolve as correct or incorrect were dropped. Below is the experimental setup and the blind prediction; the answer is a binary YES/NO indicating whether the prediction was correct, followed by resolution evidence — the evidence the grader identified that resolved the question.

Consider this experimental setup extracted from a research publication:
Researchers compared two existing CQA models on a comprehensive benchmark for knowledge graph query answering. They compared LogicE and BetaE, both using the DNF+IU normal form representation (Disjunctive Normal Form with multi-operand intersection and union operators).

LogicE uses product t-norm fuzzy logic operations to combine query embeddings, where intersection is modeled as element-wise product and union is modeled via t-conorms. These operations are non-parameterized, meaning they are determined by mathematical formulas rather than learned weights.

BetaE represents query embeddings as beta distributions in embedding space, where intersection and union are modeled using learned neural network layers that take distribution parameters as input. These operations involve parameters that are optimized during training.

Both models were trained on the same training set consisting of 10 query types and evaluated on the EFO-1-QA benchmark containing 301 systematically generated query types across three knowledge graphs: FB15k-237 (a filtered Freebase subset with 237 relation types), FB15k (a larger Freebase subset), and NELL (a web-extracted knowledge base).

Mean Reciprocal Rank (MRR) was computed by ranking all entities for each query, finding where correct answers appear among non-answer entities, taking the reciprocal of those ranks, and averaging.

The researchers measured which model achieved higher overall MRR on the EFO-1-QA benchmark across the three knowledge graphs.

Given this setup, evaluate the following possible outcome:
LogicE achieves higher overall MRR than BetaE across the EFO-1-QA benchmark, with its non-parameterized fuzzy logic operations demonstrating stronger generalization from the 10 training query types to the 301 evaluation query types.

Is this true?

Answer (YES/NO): YES